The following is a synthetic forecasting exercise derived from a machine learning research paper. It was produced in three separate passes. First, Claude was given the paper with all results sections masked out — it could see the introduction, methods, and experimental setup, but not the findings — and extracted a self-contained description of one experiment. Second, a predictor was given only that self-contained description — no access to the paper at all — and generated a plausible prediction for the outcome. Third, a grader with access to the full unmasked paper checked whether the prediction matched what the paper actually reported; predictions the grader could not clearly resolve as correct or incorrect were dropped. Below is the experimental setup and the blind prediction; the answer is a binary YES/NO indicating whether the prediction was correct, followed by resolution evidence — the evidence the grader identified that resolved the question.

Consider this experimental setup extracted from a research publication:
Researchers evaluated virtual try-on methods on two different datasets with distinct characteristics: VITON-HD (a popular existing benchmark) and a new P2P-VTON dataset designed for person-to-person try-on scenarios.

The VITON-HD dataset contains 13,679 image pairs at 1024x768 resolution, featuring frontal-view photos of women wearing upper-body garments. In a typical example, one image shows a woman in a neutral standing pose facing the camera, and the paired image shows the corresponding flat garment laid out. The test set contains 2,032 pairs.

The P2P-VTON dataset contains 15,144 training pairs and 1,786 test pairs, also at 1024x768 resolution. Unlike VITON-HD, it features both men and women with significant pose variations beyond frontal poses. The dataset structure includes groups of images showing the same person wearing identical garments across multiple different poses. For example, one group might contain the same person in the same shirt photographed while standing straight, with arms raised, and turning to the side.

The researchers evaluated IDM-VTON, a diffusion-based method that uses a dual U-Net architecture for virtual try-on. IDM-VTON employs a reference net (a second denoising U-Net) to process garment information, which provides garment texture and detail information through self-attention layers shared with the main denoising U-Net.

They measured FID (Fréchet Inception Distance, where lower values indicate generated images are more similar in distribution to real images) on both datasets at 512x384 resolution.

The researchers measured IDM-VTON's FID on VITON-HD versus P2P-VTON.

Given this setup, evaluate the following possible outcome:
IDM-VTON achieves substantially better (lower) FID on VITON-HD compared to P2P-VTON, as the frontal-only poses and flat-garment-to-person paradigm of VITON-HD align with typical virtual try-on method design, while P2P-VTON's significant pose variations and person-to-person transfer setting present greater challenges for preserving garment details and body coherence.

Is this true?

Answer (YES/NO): YES